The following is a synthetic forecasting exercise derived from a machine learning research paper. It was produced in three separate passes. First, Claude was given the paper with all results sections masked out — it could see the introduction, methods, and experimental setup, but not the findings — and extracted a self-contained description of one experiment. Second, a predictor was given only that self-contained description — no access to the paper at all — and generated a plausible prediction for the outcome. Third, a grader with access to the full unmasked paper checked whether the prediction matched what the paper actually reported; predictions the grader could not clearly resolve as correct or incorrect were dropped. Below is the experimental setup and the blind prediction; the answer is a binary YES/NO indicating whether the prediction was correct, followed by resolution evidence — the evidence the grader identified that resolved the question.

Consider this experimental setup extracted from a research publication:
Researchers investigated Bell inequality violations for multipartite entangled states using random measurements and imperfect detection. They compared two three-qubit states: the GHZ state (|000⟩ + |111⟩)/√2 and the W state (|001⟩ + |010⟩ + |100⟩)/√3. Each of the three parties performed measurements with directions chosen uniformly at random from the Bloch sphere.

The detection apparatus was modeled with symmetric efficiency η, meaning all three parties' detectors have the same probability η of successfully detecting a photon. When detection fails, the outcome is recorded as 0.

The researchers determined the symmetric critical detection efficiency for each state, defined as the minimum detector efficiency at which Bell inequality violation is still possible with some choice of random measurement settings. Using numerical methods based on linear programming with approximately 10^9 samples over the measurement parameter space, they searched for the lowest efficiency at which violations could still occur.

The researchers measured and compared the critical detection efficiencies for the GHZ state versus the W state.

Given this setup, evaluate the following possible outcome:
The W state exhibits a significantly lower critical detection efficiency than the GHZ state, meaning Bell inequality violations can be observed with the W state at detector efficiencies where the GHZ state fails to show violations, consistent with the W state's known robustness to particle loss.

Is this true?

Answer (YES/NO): NO